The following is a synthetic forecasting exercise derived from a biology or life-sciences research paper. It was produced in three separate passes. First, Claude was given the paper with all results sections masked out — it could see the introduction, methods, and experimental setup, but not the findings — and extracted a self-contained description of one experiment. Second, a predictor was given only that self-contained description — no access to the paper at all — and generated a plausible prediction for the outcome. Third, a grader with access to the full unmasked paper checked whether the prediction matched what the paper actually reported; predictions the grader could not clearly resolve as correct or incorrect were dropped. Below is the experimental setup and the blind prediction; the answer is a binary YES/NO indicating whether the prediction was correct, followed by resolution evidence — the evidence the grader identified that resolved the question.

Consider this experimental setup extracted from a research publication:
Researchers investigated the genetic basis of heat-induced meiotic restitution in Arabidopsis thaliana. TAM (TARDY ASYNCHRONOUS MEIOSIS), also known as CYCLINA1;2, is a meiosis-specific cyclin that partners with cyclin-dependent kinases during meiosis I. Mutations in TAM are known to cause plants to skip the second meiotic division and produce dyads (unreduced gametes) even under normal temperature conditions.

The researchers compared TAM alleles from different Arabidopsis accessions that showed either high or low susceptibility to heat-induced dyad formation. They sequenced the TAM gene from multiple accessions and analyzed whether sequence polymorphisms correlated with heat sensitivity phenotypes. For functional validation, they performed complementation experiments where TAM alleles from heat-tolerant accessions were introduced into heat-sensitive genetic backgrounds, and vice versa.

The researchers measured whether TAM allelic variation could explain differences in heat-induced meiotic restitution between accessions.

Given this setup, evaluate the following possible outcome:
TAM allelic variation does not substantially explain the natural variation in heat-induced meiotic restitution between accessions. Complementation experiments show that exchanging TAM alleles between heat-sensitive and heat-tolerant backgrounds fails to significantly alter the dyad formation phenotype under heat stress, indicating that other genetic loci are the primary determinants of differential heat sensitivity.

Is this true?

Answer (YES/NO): NO